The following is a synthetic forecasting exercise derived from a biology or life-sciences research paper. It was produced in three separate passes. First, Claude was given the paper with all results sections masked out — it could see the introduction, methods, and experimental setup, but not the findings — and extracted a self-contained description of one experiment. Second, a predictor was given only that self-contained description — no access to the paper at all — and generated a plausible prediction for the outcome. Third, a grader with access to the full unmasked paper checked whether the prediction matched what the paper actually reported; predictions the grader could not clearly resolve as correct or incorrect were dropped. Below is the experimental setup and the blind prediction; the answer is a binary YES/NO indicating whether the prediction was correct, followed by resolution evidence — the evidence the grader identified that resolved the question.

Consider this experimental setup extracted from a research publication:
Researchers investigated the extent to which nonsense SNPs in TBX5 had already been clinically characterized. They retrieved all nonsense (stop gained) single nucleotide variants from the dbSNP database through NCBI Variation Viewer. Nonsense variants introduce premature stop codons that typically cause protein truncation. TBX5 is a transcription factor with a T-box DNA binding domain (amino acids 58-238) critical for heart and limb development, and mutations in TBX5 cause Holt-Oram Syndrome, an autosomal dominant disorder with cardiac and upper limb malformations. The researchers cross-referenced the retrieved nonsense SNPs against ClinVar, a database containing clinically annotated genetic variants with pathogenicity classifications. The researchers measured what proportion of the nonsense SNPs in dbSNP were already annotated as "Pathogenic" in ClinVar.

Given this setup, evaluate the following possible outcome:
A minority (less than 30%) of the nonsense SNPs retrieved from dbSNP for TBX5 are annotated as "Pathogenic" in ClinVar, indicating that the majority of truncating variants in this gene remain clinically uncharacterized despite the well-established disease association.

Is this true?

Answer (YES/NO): NO